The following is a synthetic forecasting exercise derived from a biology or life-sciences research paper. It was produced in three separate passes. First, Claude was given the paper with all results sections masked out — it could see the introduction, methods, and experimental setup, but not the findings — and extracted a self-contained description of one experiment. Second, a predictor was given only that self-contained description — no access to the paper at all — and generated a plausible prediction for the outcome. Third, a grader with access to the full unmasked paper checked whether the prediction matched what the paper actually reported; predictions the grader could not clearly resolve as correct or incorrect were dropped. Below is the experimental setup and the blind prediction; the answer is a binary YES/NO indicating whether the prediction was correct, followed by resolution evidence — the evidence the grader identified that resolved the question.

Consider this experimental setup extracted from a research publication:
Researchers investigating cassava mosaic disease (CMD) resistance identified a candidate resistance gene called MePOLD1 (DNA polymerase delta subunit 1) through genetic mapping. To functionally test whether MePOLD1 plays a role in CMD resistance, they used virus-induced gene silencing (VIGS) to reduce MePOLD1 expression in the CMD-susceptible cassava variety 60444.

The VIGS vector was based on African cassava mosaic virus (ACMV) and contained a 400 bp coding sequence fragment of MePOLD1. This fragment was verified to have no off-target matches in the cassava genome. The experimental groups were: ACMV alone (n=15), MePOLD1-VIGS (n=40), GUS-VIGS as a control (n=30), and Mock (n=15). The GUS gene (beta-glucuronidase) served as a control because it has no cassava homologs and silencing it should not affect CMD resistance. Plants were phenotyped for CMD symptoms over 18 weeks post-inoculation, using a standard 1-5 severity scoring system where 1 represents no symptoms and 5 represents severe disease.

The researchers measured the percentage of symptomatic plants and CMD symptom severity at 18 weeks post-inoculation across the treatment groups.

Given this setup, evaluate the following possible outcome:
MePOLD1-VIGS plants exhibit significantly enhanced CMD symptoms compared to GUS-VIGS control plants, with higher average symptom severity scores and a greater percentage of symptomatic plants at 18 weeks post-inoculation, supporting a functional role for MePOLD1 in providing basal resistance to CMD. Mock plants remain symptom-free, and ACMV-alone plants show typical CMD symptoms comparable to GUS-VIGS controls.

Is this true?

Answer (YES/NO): NO